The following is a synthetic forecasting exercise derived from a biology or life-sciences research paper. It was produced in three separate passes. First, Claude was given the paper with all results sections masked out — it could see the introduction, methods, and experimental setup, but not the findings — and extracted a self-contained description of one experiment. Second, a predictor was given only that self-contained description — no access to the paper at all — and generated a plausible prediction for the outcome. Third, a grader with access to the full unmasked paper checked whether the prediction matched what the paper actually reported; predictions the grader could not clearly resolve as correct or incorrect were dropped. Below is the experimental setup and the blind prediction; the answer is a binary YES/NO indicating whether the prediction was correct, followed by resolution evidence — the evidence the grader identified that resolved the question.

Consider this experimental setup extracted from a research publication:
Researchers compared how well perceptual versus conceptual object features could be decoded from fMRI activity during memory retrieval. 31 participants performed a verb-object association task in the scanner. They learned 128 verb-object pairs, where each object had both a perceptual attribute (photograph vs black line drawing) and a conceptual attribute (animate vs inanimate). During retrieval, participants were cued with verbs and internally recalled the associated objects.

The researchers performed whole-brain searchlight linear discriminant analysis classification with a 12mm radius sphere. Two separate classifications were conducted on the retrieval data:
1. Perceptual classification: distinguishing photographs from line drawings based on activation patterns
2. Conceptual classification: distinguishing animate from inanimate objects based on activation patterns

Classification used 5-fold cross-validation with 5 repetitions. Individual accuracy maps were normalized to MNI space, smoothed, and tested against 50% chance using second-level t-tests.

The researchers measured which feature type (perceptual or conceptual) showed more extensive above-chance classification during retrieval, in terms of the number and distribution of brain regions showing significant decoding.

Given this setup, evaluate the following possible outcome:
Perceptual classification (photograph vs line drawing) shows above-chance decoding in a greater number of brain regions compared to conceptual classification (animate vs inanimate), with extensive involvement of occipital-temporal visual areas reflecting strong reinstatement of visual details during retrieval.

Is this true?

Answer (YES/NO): NO